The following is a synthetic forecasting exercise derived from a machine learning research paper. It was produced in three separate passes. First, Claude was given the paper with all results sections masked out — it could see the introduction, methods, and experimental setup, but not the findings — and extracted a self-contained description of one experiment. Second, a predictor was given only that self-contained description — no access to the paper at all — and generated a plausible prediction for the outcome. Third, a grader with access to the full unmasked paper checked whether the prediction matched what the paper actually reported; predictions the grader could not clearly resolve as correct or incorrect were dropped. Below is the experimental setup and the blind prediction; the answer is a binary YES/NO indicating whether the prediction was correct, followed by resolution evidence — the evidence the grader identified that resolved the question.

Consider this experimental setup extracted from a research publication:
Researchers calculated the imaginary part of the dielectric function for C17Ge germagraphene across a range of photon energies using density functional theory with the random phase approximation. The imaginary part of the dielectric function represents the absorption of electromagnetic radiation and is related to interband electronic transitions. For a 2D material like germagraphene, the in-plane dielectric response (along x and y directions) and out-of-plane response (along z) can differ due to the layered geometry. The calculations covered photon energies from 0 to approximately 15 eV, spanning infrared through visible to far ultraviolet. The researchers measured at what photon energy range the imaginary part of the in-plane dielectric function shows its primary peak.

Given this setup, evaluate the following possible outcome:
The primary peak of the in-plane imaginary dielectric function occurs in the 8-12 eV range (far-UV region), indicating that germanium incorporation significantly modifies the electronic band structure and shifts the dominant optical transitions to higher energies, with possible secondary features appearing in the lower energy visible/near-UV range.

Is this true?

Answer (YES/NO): NO